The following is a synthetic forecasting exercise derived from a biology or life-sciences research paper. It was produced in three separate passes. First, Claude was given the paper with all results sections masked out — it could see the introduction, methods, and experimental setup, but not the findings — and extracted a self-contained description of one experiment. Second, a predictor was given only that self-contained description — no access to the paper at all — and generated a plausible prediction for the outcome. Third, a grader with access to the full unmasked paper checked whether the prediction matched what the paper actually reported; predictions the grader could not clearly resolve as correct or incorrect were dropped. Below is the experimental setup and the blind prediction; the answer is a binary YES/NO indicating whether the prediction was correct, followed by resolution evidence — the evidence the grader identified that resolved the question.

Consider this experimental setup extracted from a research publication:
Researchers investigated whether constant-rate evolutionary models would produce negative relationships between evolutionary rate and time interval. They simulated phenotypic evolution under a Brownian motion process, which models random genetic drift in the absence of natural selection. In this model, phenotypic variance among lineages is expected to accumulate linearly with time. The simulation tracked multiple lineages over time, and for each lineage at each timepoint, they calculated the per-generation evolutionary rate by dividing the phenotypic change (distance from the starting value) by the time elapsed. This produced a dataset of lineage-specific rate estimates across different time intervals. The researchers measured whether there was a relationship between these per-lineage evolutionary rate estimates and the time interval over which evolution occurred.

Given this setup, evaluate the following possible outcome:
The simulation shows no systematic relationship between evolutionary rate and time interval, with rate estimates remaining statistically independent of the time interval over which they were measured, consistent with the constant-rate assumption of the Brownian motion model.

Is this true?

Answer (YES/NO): NO